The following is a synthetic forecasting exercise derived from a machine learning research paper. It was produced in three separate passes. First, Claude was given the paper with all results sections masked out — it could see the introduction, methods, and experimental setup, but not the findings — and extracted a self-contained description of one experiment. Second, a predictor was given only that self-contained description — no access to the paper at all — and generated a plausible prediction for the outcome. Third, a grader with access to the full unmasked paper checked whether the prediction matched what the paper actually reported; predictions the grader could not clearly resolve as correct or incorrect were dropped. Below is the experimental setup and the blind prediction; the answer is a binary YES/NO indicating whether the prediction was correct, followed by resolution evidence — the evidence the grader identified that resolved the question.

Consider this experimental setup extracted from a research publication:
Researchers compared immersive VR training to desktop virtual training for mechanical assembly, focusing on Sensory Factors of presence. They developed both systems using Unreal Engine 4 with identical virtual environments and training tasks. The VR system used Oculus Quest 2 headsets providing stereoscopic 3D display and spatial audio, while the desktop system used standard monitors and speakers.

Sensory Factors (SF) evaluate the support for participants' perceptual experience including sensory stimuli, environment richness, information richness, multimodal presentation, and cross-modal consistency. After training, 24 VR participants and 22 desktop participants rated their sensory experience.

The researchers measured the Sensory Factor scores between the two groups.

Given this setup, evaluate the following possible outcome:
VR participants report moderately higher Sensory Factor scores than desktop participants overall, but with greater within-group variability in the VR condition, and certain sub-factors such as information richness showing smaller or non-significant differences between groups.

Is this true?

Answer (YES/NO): NO